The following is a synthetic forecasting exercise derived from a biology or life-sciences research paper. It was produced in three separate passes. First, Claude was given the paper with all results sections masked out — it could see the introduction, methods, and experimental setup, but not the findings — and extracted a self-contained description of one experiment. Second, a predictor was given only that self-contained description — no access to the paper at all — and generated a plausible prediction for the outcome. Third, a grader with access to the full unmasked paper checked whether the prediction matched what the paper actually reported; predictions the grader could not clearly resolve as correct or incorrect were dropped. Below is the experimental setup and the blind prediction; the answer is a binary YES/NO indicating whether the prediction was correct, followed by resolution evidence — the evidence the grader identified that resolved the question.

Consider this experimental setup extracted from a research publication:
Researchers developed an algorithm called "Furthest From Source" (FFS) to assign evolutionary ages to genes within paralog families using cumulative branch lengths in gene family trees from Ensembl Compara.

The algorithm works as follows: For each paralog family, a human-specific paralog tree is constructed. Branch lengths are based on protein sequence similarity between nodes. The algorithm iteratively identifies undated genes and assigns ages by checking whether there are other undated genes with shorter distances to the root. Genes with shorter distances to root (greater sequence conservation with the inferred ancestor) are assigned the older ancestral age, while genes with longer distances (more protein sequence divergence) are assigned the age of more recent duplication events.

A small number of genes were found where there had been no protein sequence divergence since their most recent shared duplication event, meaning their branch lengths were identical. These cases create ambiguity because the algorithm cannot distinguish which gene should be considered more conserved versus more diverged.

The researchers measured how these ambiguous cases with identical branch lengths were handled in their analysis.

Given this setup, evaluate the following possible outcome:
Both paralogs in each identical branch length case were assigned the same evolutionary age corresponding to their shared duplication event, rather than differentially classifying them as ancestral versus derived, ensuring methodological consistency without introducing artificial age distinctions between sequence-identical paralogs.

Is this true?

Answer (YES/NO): NO